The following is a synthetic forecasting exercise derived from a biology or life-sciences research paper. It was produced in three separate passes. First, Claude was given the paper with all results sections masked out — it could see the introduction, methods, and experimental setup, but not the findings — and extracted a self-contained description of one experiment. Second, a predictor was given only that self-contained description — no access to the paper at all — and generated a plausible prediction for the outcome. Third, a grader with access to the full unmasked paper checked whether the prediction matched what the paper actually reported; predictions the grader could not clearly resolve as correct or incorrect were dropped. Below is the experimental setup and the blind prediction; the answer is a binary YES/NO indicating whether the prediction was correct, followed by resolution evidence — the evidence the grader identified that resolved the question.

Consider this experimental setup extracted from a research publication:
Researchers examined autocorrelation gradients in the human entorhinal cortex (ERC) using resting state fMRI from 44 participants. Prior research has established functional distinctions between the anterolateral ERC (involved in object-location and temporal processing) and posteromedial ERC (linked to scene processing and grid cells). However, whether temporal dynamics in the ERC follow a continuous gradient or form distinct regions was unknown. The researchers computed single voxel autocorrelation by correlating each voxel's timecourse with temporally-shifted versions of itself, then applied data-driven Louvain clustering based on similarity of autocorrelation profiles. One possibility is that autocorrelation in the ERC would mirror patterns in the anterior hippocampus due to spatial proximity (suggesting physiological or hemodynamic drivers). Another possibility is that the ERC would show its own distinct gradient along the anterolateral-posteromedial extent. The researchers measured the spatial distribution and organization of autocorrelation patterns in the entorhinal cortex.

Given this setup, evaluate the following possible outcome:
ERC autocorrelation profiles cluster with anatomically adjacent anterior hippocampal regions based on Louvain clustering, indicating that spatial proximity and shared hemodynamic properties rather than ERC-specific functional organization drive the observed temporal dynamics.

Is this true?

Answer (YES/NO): NO